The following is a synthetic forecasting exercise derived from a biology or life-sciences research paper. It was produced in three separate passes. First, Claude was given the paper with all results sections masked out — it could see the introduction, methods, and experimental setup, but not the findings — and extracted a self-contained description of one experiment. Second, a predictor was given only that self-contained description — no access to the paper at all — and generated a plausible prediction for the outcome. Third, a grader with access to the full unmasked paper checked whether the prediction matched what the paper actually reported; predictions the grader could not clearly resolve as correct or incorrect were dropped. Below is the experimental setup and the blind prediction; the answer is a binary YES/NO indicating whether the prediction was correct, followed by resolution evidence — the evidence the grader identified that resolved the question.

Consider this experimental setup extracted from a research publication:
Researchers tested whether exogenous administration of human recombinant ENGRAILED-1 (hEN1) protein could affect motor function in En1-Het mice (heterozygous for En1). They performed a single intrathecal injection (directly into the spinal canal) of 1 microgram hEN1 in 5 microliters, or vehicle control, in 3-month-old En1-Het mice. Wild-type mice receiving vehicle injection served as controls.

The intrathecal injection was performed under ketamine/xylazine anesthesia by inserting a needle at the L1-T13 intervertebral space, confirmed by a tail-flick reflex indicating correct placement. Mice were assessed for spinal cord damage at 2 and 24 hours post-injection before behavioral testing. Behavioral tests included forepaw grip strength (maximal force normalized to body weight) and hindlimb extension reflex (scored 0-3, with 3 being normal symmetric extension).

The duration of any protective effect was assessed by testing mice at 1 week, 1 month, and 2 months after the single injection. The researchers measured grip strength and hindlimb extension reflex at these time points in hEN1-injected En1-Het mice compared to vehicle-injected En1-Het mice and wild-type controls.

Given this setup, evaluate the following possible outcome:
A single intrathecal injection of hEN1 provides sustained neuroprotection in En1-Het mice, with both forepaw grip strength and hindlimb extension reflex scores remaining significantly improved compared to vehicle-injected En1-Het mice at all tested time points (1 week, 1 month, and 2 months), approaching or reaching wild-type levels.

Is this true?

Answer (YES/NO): YES